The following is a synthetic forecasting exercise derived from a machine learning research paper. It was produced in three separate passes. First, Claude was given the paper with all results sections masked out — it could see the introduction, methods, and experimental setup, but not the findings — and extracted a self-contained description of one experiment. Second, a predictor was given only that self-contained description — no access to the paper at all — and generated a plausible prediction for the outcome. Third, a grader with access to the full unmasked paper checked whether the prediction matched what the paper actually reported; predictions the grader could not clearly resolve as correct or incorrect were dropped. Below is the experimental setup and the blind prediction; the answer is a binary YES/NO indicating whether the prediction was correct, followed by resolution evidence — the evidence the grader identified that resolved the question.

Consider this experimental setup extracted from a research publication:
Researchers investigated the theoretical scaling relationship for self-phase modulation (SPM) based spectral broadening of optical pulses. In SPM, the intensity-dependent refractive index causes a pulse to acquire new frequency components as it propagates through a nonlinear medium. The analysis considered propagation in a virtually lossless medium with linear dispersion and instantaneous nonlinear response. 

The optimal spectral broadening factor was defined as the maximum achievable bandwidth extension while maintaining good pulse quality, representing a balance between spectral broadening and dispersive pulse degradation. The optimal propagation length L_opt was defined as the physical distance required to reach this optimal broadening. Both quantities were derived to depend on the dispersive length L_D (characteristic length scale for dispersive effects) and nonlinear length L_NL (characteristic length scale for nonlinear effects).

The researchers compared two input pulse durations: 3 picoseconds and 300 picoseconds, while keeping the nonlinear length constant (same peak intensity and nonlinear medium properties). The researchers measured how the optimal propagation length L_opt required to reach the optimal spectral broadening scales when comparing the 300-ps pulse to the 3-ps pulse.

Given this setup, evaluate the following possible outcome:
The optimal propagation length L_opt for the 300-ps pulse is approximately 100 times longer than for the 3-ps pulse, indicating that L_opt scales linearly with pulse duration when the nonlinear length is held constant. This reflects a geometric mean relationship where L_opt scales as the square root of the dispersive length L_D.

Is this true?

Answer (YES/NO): YES